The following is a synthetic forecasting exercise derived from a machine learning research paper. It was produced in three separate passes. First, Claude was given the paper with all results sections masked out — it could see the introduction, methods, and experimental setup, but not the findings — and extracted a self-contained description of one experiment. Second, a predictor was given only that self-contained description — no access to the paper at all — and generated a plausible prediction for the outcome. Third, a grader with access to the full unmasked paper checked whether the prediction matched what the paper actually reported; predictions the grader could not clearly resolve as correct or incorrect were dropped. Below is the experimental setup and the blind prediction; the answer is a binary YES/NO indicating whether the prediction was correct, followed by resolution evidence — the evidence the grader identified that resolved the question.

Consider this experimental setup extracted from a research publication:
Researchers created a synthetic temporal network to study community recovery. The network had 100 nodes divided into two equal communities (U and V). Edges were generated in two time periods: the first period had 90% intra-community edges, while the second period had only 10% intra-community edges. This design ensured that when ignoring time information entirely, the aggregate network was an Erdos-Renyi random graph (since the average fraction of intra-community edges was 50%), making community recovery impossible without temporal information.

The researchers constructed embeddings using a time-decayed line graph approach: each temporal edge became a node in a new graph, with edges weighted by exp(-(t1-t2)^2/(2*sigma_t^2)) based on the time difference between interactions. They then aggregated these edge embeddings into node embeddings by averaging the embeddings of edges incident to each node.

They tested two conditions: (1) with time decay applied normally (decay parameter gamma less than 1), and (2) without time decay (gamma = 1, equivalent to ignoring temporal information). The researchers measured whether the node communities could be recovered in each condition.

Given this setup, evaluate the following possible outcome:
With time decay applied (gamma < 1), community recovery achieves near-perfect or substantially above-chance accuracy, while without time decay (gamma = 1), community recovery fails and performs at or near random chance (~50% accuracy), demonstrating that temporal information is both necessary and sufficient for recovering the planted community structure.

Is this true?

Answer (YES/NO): YES